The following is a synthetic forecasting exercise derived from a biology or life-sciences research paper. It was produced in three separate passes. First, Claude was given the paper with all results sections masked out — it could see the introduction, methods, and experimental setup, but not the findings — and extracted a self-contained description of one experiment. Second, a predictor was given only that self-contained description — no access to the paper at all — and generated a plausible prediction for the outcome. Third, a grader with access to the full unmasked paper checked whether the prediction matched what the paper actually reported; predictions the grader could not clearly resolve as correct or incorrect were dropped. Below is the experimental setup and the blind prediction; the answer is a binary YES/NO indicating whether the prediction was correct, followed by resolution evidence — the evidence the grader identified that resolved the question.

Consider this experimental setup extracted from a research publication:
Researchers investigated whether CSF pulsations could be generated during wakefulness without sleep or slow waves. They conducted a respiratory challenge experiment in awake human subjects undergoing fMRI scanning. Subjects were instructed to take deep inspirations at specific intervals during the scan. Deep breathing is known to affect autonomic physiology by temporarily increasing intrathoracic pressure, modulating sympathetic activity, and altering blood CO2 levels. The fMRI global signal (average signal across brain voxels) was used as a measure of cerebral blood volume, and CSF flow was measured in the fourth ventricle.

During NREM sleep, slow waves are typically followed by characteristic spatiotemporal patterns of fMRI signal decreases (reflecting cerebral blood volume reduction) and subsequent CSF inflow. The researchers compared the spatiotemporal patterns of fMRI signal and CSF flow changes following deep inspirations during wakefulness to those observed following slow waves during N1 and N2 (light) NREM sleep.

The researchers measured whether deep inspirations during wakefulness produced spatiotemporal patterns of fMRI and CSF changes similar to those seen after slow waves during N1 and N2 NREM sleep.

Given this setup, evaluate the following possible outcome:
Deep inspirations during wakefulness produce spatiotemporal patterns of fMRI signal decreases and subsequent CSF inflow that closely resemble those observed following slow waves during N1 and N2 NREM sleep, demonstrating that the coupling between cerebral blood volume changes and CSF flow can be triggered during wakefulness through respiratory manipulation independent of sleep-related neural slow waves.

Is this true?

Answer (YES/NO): YES